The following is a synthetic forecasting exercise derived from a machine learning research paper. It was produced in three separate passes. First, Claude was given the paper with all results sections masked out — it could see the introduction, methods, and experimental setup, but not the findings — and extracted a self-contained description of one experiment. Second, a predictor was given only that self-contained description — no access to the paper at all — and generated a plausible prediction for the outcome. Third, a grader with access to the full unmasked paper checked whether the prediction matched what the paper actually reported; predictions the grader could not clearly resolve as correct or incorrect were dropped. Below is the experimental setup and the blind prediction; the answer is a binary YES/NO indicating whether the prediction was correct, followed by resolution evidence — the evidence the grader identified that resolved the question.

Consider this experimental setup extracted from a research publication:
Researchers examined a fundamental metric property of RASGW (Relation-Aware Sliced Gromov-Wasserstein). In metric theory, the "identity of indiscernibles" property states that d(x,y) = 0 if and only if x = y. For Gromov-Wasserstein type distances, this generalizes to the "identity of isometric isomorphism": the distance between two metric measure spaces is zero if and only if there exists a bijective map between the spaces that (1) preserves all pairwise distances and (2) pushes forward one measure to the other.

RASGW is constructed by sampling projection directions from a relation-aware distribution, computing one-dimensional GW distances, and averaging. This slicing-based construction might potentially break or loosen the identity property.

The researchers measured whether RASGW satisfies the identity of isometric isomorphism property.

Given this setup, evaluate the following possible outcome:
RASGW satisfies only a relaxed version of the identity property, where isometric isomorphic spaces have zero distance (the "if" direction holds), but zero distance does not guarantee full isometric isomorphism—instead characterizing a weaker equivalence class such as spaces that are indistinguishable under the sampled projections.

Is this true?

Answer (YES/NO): NO